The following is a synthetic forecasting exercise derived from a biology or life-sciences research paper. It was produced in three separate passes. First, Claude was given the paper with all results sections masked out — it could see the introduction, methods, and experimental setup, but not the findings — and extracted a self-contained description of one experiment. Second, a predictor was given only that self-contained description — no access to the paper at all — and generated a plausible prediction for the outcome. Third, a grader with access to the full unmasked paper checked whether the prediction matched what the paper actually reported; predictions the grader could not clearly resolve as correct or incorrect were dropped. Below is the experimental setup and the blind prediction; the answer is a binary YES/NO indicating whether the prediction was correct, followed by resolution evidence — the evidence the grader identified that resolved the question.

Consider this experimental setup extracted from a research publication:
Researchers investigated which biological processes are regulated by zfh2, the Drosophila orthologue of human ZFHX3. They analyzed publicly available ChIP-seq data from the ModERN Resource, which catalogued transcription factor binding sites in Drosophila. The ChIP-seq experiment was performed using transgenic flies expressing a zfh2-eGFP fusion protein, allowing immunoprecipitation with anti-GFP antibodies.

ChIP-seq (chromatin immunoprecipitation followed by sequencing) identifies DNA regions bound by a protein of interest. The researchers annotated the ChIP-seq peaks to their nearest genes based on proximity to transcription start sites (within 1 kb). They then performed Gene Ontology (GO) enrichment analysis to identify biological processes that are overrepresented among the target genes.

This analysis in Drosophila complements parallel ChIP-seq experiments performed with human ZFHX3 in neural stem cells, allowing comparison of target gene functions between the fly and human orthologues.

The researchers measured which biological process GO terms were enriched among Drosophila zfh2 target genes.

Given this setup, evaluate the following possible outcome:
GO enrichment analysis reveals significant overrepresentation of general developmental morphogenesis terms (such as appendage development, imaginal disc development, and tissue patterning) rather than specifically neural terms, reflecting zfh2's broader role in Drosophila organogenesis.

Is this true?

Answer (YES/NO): NO